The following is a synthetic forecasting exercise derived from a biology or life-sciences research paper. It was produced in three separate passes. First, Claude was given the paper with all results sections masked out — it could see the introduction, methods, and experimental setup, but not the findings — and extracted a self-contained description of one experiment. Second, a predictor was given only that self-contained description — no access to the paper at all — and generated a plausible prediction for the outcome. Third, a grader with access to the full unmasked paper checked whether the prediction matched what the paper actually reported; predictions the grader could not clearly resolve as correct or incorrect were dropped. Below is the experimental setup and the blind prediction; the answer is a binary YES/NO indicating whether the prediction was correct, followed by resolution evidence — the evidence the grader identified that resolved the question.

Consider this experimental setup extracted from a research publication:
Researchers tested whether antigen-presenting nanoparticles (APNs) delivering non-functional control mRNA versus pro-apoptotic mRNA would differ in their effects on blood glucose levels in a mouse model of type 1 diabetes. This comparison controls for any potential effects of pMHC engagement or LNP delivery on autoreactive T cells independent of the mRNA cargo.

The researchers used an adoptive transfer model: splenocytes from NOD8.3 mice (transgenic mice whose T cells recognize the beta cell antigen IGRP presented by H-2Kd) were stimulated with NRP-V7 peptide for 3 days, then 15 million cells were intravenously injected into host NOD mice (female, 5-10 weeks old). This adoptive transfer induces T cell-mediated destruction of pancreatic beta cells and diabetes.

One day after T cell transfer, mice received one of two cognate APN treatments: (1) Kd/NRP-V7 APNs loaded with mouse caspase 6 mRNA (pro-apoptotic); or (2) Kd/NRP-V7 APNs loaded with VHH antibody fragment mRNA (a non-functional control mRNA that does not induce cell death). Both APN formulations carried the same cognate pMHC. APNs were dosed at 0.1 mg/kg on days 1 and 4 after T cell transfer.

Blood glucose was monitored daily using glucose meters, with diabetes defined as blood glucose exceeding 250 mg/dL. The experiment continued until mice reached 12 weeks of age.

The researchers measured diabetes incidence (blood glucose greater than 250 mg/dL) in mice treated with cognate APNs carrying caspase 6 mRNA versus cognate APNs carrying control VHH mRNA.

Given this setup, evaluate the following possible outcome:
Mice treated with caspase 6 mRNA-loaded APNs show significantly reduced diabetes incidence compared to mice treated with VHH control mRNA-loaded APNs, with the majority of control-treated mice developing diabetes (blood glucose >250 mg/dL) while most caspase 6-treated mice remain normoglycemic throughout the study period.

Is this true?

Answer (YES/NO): YES